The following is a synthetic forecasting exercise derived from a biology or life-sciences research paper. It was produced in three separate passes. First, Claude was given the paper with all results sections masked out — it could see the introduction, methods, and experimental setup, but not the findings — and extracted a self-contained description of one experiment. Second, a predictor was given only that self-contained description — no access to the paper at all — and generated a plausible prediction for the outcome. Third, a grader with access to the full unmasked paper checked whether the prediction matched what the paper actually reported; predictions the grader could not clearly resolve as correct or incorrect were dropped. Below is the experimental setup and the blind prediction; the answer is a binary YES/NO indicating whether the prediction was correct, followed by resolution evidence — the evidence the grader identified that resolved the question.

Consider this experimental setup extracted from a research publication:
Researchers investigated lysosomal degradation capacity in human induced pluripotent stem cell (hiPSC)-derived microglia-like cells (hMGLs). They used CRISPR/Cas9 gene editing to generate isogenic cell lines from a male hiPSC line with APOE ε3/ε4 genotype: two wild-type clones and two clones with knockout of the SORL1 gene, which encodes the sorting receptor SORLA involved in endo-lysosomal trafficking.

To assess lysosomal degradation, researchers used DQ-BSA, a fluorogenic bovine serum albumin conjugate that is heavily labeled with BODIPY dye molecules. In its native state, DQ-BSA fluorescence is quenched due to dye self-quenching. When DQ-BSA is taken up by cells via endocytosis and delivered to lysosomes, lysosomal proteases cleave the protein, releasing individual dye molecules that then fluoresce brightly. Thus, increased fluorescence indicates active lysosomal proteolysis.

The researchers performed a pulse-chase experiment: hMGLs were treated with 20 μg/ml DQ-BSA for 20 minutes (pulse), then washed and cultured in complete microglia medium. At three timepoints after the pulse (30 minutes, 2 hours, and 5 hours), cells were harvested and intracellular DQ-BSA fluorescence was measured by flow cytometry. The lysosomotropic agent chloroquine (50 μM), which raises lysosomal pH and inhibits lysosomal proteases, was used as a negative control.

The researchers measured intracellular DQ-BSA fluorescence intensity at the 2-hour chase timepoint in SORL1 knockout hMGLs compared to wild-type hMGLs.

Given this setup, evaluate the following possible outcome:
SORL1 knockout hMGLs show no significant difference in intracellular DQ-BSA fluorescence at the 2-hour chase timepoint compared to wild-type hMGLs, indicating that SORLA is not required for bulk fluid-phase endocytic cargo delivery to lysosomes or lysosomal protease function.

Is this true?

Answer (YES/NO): NO